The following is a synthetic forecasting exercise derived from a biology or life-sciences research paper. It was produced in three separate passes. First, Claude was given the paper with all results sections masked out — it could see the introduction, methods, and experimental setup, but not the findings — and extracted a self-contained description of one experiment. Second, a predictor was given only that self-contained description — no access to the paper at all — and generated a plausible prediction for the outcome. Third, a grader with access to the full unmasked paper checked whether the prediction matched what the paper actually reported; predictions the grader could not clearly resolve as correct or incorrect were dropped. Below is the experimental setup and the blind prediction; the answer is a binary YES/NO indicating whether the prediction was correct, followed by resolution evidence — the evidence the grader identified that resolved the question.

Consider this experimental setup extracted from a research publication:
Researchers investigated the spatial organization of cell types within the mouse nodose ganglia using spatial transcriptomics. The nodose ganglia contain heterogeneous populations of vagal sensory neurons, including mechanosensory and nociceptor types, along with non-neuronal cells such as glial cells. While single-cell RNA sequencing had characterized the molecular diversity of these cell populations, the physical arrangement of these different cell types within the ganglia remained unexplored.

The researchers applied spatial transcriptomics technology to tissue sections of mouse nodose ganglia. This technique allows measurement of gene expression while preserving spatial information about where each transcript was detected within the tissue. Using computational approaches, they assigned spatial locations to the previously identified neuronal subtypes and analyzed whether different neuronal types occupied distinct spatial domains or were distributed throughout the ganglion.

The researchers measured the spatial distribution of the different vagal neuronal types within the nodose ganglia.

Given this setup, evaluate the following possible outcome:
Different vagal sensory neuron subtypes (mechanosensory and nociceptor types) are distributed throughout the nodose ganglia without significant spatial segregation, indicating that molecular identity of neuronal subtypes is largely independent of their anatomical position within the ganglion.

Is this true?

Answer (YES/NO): YES